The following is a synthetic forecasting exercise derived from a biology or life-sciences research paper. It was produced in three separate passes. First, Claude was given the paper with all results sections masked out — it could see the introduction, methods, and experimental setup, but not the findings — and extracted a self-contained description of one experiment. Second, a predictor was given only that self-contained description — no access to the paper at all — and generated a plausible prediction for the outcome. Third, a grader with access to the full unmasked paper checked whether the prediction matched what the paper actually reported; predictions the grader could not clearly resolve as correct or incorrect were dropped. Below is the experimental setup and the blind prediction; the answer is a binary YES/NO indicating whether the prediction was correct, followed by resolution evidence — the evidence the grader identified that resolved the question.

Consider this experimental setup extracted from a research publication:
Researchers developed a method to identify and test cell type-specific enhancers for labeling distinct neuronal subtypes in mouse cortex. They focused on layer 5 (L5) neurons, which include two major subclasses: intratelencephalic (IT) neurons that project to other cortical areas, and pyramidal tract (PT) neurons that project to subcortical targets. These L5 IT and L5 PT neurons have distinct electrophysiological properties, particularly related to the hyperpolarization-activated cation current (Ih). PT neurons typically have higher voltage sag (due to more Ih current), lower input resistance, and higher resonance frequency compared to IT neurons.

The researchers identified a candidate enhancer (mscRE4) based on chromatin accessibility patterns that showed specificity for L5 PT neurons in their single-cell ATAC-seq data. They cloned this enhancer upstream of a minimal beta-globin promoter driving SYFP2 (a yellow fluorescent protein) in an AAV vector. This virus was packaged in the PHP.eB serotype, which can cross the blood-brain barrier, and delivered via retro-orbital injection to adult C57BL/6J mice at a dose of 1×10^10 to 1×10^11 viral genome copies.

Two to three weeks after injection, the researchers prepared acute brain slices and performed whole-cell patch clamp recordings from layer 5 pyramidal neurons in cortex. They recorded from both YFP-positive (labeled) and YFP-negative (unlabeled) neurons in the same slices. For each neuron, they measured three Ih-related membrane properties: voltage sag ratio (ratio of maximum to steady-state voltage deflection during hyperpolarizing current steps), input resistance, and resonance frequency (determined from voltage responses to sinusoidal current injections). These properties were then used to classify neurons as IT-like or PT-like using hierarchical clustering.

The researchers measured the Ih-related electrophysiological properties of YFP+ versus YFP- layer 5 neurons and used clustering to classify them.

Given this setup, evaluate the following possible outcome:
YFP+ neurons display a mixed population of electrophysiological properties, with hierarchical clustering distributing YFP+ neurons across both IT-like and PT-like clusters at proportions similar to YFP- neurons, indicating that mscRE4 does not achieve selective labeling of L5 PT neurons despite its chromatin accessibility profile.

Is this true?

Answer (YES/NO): NO